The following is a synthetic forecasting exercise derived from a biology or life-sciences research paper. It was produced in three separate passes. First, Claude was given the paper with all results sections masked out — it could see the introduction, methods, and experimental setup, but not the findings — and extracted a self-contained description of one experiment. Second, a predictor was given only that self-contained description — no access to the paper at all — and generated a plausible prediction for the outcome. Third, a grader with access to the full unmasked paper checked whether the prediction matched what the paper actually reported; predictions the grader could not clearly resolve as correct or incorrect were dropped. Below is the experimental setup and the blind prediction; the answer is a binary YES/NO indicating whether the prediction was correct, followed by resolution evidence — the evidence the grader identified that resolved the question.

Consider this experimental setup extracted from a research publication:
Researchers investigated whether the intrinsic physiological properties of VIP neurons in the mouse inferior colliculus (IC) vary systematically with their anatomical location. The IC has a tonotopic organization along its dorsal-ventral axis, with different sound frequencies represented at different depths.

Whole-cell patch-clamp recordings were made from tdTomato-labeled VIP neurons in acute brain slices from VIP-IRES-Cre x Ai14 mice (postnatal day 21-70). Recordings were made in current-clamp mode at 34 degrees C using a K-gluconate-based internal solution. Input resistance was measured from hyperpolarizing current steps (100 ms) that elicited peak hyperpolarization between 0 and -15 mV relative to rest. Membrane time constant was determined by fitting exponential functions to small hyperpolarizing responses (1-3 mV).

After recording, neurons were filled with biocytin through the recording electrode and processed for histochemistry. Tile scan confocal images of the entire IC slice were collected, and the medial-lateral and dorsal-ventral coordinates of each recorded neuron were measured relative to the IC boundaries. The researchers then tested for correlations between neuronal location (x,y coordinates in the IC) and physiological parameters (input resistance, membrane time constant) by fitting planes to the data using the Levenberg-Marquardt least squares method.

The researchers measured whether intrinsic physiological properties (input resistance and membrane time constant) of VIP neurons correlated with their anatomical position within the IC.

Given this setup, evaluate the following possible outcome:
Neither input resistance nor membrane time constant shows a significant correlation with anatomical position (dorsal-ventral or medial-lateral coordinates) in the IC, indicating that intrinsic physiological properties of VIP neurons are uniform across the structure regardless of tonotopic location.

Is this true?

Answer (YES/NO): NO